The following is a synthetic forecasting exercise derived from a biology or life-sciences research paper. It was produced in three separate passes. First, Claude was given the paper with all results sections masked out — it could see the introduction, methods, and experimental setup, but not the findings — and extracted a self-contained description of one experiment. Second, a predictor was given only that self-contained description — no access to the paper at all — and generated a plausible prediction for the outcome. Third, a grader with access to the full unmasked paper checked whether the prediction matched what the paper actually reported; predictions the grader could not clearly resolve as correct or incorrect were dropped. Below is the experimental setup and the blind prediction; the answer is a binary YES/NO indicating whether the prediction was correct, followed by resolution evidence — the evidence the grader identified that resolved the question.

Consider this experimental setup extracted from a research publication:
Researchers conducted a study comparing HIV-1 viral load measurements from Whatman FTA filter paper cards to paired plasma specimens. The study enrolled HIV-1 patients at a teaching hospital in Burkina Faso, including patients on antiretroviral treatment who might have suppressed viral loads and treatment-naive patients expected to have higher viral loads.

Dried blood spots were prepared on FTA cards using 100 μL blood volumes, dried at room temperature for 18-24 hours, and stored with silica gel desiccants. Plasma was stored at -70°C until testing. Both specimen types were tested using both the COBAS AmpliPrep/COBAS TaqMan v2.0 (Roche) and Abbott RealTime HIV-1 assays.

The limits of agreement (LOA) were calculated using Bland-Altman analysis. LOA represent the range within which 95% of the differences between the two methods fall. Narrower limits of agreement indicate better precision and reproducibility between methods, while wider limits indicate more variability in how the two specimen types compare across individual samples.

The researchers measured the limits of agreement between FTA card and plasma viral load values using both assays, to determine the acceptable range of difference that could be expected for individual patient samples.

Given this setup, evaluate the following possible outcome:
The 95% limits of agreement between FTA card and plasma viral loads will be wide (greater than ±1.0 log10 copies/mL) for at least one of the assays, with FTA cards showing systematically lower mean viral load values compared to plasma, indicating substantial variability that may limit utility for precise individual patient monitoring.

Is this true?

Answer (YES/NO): NO